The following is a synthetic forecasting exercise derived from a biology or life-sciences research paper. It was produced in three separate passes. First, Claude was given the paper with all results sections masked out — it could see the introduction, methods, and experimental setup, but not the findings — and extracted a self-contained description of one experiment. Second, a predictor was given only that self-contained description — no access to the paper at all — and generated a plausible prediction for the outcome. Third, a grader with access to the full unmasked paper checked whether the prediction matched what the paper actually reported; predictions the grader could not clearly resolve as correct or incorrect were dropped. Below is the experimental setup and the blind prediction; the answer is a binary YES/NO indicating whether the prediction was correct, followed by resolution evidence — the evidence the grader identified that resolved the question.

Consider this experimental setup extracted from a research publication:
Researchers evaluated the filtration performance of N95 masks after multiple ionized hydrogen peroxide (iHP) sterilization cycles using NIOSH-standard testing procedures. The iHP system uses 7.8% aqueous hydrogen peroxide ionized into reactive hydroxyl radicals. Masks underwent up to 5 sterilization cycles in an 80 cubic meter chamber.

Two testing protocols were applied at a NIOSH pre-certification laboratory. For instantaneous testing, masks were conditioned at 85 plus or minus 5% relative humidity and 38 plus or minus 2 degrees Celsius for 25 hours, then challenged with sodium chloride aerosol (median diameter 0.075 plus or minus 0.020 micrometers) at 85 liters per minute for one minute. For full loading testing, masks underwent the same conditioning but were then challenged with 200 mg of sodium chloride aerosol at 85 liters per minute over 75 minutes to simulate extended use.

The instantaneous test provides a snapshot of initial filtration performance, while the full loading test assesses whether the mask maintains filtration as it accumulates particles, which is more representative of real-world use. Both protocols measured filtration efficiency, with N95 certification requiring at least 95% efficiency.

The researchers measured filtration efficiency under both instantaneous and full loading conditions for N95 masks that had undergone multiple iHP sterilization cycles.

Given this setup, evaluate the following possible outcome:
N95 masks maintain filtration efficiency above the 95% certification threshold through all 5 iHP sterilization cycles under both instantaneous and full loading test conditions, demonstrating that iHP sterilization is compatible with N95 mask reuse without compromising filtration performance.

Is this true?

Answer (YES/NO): YES